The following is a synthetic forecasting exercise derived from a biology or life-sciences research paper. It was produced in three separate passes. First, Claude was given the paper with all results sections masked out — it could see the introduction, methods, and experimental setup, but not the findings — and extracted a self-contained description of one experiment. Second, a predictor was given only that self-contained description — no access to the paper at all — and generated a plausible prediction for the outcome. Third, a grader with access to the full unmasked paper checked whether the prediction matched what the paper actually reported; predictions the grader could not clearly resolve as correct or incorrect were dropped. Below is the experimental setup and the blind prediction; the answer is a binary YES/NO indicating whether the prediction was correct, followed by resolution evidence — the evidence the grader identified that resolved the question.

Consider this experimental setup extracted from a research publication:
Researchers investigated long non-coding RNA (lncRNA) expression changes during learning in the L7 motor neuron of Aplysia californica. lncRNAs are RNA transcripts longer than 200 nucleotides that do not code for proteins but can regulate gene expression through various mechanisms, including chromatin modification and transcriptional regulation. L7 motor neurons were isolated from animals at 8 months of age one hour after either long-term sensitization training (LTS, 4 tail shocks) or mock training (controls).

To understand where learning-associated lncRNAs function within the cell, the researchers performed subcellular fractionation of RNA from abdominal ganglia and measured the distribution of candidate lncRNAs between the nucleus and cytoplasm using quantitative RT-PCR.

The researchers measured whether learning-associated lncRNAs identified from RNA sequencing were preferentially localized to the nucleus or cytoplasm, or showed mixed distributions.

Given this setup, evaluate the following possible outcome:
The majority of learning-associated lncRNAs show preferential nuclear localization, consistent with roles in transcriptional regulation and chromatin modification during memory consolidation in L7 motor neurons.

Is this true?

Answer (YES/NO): NO